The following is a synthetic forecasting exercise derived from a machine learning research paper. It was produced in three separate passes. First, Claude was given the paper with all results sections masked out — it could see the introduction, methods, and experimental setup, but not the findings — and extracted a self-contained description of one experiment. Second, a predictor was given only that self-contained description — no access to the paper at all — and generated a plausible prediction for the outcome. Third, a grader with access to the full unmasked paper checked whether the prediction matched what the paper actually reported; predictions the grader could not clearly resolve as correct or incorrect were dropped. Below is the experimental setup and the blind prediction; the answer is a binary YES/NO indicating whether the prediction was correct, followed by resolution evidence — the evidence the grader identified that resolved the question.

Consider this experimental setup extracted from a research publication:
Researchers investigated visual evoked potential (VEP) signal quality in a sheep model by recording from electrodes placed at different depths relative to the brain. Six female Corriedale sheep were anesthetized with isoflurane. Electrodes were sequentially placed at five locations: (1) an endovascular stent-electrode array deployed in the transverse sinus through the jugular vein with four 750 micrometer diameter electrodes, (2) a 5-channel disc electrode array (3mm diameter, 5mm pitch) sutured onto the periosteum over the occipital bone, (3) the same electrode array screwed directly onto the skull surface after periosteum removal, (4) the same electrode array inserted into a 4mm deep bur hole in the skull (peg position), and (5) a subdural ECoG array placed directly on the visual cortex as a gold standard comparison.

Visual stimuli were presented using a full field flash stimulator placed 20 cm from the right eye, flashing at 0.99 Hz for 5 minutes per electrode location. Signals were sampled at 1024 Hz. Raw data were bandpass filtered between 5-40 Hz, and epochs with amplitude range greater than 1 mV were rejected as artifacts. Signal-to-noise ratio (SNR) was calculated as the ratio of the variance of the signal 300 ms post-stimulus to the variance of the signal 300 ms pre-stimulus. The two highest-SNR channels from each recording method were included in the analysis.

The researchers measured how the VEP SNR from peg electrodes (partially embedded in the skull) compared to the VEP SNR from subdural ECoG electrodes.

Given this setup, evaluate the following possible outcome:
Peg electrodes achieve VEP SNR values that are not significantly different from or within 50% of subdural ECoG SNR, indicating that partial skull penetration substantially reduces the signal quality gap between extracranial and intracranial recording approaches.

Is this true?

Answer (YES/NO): YES